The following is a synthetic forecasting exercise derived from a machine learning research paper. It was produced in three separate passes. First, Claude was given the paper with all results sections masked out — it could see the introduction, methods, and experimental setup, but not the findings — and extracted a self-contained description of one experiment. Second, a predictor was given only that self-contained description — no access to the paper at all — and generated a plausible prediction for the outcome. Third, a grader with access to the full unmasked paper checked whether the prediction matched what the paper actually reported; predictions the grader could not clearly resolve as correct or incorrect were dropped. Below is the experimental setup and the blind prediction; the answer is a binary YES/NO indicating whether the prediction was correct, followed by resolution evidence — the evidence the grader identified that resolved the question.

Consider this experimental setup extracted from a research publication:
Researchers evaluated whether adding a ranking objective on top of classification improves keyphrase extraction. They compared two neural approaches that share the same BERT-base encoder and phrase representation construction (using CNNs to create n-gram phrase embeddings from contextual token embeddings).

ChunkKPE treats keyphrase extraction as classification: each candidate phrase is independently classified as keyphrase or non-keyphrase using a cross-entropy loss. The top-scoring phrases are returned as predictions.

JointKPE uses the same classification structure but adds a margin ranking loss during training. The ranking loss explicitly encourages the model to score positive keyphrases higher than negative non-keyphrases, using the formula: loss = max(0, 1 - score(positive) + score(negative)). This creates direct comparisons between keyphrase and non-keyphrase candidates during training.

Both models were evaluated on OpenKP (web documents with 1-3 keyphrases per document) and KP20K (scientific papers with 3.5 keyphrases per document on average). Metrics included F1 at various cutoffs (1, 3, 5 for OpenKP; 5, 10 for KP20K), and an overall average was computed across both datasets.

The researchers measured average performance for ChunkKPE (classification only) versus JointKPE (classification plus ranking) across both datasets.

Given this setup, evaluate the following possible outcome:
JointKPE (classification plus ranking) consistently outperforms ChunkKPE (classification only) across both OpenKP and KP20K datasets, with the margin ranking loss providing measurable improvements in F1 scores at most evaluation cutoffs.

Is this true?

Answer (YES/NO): NO